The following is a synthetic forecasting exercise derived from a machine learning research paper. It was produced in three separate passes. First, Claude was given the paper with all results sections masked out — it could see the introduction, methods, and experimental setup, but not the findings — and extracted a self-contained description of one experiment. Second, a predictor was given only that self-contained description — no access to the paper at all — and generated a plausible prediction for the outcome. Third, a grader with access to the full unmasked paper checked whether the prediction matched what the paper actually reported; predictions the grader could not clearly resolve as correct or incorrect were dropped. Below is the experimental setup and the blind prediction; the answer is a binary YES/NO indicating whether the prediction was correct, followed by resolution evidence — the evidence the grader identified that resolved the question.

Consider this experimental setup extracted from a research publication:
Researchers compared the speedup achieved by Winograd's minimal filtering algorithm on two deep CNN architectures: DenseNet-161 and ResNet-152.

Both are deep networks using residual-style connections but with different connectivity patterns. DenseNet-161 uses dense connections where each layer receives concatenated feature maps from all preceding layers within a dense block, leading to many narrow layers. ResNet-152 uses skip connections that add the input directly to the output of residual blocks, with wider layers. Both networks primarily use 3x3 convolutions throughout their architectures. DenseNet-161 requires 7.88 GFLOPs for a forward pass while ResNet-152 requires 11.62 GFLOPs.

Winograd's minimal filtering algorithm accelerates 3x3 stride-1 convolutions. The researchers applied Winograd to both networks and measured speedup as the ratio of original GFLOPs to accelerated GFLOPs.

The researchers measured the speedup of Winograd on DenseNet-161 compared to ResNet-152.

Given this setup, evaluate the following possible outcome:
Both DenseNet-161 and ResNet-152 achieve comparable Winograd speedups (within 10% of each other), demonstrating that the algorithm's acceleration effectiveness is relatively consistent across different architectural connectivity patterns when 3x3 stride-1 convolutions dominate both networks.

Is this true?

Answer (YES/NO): YES